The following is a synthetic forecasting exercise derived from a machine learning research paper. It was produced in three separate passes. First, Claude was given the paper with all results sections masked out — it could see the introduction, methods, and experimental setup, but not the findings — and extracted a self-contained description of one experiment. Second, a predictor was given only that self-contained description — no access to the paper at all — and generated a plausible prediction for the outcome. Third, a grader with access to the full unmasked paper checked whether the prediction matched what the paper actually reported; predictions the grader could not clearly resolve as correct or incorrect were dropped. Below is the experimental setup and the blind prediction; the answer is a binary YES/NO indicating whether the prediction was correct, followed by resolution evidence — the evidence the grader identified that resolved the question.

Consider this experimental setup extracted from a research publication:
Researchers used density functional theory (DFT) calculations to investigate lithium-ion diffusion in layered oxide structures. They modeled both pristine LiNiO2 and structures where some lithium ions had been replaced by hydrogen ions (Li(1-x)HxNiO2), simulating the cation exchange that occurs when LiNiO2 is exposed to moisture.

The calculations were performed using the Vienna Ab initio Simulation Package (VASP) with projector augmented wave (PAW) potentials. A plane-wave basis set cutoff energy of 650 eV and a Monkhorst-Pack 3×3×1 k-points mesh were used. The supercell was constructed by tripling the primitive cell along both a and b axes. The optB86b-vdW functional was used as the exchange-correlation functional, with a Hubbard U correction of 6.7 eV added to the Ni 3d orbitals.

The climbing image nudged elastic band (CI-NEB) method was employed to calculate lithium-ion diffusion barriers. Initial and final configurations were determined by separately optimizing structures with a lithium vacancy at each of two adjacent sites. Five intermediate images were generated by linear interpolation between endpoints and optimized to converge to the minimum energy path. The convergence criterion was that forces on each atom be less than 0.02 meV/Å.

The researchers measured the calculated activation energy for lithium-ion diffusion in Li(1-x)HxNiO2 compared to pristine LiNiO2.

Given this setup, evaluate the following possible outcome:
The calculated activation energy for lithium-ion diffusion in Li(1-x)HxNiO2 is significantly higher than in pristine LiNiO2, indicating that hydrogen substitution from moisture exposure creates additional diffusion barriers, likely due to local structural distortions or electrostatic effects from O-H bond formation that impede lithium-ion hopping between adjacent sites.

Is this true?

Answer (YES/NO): YES